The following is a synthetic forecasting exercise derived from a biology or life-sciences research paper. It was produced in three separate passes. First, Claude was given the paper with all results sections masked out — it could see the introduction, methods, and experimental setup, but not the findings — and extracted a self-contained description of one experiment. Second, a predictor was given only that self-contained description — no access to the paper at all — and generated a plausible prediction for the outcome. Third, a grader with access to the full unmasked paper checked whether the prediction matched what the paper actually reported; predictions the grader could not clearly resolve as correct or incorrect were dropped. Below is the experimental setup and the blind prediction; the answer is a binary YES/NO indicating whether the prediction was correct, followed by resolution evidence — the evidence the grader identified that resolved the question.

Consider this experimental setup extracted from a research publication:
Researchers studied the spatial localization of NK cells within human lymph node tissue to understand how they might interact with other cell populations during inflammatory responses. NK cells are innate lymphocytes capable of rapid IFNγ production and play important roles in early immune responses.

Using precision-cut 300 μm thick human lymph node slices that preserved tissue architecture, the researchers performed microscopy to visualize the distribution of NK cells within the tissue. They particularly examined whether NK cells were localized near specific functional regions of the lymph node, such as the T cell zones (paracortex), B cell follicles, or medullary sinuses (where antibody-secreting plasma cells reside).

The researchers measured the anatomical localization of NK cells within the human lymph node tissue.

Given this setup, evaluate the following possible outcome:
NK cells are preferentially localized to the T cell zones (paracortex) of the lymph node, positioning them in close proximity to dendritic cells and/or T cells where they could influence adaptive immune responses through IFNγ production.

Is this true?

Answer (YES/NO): NO